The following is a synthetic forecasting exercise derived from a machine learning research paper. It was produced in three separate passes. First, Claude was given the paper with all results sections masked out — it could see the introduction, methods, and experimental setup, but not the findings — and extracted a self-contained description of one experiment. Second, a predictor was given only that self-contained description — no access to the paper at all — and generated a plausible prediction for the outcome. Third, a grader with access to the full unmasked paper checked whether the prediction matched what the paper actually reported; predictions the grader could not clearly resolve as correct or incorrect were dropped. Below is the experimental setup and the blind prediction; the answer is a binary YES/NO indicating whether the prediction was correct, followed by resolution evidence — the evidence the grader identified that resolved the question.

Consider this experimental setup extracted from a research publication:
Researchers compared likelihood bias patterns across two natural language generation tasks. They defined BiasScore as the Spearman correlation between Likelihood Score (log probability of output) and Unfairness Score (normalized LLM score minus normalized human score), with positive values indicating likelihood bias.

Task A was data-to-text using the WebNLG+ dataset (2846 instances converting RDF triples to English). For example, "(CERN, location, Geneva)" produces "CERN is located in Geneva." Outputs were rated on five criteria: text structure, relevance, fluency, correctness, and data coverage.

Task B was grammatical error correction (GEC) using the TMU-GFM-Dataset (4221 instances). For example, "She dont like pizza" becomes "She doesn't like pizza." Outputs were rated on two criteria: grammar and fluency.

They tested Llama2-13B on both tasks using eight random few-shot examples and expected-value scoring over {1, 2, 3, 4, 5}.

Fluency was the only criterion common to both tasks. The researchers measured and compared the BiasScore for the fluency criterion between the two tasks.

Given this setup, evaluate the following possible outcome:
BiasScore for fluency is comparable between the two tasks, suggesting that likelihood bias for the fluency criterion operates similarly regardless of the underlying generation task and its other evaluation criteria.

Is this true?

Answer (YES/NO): YES